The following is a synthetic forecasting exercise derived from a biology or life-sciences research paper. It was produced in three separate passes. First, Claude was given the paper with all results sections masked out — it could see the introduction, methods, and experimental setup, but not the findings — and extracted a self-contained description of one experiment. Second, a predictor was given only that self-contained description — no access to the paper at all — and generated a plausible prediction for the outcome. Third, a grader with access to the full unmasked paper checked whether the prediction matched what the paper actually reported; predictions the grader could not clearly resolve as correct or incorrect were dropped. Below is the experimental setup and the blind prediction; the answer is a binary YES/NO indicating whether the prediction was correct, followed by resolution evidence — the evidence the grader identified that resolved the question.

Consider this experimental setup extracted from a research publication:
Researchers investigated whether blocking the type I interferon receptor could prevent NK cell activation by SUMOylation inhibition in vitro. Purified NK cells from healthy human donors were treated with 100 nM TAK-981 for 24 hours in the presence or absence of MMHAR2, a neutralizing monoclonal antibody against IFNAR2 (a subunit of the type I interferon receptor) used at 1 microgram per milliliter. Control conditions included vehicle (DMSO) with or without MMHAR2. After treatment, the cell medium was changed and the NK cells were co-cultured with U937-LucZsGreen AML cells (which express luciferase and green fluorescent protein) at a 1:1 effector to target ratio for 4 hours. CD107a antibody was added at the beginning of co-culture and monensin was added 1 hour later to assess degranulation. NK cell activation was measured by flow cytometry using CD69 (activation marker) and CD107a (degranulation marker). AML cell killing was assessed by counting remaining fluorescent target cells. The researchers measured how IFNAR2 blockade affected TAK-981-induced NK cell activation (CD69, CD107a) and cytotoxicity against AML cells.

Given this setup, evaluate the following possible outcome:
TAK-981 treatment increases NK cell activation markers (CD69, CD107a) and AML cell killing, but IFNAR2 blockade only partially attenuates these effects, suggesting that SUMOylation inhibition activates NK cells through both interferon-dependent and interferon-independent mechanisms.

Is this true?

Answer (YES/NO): NO